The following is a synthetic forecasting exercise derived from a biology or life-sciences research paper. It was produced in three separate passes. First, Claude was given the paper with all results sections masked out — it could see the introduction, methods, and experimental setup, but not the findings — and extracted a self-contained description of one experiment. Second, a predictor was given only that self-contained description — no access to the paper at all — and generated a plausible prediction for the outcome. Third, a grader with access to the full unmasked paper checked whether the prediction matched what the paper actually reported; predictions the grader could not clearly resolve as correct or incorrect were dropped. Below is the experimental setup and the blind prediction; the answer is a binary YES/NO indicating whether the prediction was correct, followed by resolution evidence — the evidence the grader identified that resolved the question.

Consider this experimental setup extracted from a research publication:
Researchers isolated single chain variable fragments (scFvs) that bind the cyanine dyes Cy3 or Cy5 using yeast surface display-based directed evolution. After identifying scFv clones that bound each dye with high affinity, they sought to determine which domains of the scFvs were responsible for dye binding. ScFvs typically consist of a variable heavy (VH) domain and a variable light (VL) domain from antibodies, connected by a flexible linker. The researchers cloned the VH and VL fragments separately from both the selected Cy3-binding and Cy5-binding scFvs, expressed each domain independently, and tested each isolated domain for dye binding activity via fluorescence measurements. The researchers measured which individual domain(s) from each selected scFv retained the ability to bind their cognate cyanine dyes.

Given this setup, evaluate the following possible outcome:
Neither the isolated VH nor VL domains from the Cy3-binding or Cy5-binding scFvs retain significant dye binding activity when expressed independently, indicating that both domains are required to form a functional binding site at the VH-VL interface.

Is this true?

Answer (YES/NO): NO